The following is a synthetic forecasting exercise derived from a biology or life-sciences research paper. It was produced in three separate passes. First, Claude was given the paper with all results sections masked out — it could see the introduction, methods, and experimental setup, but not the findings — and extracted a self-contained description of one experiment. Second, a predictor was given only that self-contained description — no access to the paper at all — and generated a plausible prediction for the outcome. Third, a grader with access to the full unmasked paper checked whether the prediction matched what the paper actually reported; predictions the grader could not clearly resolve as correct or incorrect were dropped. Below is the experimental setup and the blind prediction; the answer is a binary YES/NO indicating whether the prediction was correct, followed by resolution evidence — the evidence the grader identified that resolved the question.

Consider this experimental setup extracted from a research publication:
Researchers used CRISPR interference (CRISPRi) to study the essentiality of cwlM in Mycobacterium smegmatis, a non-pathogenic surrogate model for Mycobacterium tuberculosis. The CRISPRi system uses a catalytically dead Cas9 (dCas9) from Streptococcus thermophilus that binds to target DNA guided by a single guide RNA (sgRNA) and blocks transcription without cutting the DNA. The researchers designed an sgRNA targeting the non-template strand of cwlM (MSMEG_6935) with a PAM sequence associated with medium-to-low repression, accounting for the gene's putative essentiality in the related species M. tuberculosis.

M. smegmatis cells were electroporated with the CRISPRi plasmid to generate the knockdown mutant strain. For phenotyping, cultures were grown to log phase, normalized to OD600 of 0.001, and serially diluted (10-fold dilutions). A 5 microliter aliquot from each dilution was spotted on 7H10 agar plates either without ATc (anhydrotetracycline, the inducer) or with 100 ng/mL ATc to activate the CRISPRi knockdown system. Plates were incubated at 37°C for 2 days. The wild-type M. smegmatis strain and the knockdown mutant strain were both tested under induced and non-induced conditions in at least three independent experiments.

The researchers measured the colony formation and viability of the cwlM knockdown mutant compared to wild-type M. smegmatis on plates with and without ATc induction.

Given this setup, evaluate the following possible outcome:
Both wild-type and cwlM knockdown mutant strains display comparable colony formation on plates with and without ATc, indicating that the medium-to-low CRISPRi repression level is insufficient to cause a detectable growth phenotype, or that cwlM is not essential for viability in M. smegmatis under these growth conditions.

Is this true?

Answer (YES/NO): NO